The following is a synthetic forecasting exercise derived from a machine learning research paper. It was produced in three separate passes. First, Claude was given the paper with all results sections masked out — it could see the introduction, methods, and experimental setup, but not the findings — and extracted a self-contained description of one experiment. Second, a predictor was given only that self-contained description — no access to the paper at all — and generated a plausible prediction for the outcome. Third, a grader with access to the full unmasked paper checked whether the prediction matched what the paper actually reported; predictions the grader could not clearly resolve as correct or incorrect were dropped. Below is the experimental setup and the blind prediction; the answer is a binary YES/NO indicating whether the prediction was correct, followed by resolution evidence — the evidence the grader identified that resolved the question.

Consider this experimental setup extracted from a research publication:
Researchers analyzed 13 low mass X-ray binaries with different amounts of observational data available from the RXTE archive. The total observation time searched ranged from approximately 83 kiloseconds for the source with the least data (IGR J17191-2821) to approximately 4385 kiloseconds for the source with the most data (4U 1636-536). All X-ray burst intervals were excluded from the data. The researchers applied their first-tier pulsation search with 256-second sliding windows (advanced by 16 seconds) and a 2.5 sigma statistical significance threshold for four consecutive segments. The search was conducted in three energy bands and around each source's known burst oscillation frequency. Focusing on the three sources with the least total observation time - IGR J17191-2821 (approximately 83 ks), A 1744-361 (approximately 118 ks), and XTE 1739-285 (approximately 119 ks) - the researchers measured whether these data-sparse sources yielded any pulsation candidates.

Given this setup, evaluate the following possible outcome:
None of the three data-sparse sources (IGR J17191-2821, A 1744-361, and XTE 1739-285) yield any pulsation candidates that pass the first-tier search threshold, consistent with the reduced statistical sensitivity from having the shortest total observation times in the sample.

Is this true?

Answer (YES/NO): NO